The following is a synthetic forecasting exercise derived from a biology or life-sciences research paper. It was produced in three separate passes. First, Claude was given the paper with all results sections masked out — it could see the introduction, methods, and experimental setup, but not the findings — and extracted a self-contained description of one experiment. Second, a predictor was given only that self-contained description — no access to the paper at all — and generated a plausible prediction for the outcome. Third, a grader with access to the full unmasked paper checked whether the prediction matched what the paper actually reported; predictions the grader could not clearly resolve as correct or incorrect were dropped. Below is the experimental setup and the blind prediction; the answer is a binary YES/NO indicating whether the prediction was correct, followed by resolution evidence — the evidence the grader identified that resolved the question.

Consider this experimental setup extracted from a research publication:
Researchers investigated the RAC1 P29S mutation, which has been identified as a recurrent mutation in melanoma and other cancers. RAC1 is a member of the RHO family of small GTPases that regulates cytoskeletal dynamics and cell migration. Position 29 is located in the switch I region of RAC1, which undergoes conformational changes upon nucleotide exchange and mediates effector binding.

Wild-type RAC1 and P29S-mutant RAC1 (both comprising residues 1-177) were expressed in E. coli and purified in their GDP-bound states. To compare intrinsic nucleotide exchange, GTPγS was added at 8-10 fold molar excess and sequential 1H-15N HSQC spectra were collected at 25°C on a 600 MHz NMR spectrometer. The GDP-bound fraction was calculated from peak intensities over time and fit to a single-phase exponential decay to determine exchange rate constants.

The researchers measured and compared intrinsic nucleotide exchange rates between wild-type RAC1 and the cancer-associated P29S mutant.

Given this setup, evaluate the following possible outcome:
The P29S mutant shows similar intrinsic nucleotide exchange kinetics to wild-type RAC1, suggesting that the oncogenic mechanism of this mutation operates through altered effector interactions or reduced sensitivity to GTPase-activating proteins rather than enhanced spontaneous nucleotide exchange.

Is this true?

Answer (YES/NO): NO